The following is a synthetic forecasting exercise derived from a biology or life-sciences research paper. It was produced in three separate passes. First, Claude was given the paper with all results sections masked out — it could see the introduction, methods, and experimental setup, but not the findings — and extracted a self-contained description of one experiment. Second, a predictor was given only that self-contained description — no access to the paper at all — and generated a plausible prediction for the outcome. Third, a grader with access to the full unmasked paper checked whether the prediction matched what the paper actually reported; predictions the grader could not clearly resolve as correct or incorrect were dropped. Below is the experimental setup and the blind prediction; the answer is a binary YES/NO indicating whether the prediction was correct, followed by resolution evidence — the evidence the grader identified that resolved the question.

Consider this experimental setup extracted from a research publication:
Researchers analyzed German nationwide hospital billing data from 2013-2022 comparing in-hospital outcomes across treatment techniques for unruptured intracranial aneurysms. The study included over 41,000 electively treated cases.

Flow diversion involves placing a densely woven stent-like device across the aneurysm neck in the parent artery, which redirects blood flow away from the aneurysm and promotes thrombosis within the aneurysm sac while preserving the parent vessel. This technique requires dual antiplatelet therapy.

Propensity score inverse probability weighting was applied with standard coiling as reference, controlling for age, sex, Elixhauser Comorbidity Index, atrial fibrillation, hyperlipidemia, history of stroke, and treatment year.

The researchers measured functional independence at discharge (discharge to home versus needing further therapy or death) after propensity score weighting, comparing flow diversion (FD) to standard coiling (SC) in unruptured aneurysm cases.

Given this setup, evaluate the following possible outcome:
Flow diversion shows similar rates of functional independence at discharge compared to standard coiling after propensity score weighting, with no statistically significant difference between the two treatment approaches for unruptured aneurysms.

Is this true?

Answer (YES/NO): YES